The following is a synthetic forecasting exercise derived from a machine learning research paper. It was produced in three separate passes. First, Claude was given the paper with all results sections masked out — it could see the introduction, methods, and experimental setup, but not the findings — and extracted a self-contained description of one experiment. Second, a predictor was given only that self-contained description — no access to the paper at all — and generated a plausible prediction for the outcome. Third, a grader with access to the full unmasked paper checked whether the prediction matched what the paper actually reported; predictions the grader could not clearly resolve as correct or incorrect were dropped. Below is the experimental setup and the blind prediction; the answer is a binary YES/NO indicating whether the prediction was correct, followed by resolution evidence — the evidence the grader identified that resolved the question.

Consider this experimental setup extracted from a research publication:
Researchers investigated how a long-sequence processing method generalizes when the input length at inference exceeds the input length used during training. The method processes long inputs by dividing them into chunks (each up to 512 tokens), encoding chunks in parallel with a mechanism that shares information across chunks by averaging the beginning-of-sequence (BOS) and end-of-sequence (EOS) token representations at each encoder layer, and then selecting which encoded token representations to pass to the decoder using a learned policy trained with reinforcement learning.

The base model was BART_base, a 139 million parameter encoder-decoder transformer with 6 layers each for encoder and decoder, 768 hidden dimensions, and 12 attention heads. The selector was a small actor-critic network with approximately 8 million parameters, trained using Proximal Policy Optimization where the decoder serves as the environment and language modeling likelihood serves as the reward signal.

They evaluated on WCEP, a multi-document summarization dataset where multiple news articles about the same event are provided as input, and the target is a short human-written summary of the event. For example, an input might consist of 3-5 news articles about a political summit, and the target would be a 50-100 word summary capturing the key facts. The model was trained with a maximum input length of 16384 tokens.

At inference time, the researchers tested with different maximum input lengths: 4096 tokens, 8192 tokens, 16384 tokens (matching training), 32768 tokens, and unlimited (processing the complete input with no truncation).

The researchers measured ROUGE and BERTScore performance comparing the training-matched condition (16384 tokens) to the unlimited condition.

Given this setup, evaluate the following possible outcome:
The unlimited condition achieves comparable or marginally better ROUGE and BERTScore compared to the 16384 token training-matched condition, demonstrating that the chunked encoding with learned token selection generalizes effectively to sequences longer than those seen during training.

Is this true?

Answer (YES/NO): YES